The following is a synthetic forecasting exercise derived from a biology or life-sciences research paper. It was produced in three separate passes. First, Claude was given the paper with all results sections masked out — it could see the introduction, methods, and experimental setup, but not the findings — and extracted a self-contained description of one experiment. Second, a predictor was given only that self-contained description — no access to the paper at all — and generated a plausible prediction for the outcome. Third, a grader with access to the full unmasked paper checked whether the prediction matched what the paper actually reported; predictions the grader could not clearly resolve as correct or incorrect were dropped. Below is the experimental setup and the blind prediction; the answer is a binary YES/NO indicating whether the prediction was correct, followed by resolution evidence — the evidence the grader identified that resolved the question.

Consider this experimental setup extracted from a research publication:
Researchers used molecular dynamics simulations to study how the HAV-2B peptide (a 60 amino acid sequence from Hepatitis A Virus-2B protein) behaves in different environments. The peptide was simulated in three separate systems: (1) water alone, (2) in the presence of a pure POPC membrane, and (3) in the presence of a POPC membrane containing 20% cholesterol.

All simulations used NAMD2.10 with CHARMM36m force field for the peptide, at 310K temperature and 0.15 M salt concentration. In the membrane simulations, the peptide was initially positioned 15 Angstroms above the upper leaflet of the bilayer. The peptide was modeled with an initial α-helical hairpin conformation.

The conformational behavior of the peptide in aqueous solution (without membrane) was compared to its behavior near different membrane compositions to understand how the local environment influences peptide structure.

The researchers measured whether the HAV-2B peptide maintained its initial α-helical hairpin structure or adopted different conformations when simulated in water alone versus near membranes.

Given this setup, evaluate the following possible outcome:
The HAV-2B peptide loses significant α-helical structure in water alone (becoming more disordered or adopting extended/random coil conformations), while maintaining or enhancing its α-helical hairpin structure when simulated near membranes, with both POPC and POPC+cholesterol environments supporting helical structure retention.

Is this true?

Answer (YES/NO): NO